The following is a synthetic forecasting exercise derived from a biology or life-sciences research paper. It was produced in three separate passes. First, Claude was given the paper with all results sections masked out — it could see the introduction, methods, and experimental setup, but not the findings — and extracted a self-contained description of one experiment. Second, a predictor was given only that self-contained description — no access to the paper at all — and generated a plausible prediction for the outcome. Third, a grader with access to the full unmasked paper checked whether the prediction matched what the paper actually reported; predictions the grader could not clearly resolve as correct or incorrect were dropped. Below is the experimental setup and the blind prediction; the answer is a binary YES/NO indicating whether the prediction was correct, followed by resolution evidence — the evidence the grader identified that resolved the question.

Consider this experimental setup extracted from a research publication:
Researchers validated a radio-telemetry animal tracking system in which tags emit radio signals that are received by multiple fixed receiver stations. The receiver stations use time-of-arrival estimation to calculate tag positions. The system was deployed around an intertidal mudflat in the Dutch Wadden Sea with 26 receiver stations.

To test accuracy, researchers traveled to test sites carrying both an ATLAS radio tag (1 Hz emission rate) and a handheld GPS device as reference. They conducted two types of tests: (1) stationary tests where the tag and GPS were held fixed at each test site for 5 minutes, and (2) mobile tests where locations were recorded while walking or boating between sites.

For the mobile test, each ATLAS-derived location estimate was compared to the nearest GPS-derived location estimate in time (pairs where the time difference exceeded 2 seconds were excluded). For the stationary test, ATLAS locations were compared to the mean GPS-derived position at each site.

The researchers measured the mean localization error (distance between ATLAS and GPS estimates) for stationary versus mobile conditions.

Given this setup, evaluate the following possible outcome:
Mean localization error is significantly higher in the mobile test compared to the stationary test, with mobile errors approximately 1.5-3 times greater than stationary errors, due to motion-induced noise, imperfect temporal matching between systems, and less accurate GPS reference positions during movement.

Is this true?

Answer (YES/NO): NO